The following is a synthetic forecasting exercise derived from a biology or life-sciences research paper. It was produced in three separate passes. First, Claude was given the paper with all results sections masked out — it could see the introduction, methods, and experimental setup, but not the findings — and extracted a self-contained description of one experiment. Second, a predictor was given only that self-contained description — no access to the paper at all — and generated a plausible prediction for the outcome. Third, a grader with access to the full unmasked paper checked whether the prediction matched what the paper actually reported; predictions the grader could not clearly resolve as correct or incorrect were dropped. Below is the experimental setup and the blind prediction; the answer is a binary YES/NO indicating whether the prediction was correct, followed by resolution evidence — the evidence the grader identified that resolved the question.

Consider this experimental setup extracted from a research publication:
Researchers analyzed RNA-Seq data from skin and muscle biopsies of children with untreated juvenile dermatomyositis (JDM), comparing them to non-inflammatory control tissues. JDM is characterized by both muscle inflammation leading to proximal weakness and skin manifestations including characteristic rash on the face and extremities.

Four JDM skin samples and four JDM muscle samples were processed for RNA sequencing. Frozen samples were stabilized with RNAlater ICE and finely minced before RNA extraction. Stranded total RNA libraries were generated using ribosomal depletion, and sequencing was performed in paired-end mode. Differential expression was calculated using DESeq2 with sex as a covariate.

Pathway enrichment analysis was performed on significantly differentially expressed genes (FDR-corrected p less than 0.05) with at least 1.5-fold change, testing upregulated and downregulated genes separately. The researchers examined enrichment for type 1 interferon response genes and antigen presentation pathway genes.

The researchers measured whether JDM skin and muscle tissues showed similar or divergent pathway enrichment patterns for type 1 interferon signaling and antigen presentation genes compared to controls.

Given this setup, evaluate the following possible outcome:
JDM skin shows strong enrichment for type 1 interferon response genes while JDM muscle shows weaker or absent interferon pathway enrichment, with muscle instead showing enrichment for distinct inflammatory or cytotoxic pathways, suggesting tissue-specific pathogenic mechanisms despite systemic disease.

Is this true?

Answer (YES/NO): NO